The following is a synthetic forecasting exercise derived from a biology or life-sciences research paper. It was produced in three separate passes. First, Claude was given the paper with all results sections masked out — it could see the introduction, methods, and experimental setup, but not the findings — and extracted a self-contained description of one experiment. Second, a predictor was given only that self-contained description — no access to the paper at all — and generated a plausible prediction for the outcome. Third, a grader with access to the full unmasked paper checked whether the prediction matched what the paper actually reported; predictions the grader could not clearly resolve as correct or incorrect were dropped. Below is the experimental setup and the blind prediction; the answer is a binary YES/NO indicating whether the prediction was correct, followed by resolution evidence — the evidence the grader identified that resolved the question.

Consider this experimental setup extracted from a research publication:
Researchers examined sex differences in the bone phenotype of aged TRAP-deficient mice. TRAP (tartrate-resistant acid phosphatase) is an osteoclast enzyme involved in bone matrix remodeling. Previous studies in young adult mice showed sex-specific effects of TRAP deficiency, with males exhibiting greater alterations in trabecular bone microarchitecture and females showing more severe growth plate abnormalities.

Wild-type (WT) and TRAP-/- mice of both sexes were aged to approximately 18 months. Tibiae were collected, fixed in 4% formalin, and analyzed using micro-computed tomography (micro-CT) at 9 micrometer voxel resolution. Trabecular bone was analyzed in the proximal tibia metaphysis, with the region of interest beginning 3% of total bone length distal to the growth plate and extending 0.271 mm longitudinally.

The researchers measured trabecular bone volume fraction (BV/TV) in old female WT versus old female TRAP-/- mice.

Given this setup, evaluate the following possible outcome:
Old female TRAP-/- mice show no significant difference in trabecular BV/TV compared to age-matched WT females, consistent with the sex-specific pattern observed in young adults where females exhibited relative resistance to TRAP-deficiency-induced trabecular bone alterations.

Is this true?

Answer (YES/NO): YES